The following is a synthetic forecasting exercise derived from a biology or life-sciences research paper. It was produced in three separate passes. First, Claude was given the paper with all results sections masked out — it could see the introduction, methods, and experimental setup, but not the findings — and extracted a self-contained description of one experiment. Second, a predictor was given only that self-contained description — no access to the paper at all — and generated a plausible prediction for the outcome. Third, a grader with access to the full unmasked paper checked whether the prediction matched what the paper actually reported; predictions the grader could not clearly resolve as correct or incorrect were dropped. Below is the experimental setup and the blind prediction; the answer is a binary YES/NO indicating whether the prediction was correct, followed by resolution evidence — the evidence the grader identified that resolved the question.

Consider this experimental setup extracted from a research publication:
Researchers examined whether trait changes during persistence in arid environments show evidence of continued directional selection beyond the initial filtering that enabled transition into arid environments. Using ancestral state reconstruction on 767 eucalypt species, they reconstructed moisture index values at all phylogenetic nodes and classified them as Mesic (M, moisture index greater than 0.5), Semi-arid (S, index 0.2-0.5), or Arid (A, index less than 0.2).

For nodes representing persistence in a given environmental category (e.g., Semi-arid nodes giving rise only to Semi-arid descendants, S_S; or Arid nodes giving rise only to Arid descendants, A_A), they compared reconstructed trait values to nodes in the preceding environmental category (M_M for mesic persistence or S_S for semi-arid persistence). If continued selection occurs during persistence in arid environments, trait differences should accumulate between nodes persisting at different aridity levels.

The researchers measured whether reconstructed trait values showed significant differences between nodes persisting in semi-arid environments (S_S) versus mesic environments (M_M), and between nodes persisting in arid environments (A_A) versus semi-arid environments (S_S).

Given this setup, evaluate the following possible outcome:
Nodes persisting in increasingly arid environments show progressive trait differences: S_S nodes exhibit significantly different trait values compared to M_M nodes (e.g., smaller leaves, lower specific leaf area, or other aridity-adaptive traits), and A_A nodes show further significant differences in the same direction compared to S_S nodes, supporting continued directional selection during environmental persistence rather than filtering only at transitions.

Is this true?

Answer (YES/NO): YES